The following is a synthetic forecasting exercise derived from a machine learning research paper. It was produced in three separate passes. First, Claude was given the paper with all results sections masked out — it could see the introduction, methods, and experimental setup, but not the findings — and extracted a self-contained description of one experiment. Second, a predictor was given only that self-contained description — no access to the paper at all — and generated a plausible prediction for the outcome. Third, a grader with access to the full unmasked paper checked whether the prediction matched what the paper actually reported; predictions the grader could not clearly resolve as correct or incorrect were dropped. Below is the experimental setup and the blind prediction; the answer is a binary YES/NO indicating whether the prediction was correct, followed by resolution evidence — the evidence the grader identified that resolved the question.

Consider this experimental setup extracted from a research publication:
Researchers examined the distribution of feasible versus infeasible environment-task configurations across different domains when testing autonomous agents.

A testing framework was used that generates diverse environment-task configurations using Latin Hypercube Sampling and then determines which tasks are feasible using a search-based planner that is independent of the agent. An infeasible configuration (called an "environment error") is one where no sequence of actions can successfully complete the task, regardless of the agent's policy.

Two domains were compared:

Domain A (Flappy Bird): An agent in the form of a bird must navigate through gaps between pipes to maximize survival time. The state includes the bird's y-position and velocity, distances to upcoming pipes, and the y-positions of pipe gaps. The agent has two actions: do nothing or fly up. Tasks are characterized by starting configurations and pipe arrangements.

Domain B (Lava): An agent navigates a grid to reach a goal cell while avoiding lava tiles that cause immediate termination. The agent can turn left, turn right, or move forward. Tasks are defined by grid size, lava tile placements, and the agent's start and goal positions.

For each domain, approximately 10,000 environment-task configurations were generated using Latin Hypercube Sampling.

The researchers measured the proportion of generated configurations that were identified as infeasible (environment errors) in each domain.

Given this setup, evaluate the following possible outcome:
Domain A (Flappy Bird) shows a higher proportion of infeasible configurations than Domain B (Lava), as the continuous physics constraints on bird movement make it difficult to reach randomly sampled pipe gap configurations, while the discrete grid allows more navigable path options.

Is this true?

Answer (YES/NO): NO